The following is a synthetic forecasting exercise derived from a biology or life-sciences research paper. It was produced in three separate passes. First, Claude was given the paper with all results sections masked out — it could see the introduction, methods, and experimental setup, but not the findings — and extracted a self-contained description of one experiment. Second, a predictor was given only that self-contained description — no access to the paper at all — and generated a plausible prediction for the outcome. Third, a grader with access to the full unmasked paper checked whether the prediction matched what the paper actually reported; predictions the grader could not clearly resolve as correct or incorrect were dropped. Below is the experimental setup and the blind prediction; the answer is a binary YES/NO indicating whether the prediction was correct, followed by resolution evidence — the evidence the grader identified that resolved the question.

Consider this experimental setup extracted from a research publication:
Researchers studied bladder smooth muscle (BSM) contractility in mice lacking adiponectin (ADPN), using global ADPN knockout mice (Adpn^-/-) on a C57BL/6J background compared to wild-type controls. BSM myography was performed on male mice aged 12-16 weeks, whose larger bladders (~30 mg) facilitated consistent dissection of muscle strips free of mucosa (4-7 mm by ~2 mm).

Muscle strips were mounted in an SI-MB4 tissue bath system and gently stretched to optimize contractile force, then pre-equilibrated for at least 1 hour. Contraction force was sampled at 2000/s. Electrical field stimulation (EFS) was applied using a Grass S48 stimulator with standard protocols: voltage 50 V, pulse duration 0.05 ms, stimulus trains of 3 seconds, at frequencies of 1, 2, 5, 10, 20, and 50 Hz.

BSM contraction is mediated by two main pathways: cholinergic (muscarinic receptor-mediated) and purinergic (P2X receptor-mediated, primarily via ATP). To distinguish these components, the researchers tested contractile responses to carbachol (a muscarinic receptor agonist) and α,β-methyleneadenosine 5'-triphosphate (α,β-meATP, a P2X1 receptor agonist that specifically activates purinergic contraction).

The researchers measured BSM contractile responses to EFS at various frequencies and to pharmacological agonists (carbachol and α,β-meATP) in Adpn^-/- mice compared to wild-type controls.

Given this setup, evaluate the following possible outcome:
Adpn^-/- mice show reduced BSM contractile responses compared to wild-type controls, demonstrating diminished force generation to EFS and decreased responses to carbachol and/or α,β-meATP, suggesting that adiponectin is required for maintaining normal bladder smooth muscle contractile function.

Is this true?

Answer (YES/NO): YES